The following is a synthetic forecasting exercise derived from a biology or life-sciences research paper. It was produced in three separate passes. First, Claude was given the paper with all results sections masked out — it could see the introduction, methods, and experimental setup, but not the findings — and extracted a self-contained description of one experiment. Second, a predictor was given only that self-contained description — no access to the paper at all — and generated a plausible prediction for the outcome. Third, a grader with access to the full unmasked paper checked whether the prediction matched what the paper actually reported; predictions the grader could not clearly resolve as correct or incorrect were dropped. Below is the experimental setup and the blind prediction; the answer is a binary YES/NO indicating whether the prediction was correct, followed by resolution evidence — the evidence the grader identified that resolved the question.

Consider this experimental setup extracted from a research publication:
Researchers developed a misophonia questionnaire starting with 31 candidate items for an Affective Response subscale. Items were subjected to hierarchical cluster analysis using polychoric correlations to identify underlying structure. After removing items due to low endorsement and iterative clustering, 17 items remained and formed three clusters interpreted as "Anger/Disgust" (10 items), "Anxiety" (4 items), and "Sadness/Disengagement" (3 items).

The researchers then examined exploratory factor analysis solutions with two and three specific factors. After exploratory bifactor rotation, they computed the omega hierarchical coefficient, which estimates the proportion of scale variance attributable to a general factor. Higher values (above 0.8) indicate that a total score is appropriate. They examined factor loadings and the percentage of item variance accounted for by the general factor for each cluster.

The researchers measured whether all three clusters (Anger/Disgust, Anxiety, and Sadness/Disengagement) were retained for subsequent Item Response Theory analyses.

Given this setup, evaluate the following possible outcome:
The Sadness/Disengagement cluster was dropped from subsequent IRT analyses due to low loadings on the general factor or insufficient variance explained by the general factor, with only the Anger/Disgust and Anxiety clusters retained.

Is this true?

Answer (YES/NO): YES